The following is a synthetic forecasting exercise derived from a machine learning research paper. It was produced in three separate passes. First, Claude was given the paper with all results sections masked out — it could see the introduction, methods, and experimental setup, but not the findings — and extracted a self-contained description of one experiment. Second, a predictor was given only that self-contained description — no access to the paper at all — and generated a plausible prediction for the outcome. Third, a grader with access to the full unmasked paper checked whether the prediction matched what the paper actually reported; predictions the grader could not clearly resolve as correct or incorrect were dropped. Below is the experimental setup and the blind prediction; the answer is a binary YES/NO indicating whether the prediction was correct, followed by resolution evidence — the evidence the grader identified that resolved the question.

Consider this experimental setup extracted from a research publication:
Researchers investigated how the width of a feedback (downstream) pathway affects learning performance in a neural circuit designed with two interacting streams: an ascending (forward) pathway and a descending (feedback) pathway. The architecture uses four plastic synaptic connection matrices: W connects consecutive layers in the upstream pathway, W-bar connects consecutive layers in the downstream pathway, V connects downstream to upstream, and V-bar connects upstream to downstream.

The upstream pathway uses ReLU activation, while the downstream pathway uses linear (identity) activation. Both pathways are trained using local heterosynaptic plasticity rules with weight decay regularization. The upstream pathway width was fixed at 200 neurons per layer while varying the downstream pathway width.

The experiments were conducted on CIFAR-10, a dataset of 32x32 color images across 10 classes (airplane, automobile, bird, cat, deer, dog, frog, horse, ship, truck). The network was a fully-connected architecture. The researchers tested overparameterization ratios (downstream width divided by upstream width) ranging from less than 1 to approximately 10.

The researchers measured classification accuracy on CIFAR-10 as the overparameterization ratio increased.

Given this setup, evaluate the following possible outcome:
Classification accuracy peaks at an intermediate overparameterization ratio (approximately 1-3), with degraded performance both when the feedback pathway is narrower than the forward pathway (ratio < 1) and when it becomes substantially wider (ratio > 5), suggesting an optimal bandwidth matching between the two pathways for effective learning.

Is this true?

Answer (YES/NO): NO